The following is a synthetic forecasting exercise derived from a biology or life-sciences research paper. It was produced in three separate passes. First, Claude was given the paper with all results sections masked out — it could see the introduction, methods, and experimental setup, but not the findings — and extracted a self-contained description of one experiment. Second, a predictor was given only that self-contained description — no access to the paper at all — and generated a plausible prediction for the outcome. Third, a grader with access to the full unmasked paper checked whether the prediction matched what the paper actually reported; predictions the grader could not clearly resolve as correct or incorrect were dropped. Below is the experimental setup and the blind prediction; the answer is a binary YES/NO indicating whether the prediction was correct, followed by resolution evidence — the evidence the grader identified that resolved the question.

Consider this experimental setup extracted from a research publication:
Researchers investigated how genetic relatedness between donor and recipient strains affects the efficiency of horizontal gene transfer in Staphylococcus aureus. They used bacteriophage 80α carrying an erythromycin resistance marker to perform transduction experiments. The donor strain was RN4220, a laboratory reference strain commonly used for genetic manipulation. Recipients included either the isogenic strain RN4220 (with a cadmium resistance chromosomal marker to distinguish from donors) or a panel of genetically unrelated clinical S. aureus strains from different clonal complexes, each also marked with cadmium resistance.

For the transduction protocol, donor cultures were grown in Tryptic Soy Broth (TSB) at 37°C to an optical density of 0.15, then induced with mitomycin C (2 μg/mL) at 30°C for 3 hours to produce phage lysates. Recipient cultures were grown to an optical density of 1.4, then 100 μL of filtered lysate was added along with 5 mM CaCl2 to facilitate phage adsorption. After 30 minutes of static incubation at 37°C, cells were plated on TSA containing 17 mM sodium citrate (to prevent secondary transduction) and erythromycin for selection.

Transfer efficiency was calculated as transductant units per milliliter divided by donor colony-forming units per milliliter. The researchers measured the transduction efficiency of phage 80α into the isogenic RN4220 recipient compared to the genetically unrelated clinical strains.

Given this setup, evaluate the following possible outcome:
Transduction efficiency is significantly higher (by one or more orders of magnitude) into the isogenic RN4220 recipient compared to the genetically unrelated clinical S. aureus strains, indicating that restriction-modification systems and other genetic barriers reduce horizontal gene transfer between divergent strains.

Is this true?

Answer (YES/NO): YES